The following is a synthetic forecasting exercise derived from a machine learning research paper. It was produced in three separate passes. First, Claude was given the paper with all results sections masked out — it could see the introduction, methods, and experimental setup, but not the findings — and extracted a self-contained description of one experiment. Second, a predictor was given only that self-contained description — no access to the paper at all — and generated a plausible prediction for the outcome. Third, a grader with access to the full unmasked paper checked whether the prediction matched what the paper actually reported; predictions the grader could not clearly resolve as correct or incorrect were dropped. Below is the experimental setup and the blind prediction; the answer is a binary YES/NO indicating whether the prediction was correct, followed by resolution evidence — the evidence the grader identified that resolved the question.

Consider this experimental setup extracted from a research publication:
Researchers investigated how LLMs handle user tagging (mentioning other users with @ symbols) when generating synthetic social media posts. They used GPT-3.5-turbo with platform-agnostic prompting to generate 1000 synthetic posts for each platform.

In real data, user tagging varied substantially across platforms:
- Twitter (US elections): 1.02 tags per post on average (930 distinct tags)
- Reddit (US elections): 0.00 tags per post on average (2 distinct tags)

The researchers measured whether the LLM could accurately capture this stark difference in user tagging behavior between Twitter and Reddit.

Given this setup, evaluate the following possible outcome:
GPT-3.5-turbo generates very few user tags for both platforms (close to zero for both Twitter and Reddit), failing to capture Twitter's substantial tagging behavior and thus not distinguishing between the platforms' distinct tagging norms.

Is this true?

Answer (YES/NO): NO